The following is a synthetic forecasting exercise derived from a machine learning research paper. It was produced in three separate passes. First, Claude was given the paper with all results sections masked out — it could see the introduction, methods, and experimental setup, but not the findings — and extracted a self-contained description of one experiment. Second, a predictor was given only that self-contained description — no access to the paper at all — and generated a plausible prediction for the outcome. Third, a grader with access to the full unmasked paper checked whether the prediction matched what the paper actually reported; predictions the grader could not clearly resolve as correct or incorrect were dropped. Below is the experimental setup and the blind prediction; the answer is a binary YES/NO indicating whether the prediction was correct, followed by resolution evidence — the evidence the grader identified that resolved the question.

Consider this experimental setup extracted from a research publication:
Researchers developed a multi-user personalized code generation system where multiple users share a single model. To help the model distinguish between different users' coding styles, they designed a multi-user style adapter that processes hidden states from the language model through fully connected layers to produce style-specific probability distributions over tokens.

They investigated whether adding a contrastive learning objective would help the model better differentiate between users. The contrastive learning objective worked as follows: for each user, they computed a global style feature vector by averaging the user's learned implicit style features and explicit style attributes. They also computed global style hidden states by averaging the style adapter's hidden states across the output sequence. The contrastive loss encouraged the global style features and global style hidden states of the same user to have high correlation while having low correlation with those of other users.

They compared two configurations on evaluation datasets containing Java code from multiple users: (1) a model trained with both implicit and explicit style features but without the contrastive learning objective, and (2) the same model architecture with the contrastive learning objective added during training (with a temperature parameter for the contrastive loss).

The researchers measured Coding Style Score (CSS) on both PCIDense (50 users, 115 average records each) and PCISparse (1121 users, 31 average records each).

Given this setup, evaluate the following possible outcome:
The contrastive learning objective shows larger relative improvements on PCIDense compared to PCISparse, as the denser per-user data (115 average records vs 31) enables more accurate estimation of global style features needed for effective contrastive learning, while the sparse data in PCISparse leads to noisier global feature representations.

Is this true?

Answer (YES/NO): NO